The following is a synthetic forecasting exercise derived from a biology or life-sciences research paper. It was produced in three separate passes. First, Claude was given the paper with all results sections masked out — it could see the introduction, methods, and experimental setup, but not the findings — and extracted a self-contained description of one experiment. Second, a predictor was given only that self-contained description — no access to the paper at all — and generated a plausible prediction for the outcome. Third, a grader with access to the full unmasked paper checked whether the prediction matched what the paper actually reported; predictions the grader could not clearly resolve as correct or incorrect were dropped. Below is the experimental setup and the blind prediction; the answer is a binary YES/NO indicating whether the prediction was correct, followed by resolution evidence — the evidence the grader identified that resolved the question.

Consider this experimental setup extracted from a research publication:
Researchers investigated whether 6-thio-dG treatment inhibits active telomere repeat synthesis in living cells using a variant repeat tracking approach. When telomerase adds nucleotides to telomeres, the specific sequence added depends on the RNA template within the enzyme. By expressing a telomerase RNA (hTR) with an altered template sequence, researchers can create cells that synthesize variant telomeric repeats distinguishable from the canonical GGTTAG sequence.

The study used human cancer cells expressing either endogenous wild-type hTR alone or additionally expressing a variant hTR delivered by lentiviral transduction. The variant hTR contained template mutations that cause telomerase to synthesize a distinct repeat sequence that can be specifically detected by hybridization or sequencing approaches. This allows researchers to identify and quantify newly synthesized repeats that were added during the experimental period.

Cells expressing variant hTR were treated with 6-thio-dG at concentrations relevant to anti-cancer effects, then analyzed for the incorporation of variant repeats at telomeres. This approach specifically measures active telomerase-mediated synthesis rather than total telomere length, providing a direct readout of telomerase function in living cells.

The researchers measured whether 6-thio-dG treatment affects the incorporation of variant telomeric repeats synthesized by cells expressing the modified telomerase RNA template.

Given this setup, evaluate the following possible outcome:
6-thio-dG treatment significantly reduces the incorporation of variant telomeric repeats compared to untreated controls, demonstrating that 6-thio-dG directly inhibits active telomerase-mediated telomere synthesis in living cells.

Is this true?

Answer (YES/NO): YES